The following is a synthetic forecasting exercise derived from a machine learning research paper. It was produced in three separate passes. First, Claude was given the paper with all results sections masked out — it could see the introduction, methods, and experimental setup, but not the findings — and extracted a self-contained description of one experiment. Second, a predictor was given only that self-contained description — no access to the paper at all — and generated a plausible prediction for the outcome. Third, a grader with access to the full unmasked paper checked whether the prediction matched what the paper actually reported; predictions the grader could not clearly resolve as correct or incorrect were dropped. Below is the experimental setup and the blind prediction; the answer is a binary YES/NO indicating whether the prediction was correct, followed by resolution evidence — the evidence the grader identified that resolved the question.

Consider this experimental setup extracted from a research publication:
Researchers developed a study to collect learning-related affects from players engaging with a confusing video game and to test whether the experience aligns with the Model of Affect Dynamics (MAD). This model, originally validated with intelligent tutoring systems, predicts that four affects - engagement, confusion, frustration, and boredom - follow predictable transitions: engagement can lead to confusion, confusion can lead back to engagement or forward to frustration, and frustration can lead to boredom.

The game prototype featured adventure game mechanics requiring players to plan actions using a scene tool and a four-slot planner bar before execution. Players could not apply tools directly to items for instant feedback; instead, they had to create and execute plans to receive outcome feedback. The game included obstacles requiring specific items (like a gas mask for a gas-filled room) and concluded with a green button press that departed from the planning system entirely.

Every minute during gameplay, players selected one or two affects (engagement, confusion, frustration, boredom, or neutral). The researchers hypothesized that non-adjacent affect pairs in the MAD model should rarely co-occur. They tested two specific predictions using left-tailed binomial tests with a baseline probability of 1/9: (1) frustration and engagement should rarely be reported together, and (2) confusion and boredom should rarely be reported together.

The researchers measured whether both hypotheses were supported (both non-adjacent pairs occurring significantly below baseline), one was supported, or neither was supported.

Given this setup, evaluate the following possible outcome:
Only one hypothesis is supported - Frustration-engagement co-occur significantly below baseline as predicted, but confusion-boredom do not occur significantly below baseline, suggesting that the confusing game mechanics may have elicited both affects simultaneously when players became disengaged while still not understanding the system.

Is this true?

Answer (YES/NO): NO